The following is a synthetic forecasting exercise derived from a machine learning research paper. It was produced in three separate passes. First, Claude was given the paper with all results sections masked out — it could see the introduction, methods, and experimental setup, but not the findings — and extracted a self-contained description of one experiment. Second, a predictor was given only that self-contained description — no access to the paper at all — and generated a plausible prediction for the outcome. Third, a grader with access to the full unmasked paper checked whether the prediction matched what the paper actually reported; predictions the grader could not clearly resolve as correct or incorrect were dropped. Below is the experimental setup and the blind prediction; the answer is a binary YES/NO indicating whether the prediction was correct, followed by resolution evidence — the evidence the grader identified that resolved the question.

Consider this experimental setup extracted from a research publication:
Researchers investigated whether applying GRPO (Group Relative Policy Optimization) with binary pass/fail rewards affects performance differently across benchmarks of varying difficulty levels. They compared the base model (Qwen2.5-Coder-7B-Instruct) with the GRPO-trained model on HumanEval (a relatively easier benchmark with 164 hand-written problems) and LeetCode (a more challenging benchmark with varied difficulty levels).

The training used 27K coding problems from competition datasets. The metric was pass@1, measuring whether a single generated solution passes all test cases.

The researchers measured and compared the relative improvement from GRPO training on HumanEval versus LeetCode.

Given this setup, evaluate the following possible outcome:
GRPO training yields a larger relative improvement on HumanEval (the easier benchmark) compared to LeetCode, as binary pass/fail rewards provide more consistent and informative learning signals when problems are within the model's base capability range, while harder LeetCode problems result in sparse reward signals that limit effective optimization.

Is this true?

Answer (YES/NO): NO